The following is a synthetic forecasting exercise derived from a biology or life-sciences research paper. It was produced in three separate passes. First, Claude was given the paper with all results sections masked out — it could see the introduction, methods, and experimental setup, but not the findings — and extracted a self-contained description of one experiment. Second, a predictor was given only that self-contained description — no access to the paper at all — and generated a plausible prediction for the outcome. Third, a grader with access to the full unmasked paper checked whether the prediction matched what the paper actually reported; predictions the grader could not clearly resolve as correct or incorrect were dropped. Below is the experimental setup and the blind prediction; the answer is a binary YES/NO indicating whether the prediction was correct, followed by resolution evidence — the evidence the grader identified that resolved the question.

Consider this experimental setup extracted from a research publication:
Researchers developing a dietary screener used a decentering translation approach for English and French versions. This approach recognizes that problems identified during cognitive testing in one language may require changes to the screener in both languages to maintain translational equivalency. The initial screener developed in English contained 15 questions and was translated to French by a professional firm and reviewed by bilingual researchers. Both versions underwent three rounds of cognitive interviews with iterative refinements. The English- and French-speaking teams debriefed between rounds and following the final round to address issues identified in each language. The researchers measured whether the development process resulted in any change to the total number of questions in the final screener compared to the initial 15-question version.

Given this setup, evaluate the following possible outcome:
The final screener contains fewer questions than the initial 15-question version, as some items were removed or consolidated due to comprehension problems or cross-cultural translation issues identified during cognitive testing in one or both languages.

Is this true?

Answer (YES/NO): NO